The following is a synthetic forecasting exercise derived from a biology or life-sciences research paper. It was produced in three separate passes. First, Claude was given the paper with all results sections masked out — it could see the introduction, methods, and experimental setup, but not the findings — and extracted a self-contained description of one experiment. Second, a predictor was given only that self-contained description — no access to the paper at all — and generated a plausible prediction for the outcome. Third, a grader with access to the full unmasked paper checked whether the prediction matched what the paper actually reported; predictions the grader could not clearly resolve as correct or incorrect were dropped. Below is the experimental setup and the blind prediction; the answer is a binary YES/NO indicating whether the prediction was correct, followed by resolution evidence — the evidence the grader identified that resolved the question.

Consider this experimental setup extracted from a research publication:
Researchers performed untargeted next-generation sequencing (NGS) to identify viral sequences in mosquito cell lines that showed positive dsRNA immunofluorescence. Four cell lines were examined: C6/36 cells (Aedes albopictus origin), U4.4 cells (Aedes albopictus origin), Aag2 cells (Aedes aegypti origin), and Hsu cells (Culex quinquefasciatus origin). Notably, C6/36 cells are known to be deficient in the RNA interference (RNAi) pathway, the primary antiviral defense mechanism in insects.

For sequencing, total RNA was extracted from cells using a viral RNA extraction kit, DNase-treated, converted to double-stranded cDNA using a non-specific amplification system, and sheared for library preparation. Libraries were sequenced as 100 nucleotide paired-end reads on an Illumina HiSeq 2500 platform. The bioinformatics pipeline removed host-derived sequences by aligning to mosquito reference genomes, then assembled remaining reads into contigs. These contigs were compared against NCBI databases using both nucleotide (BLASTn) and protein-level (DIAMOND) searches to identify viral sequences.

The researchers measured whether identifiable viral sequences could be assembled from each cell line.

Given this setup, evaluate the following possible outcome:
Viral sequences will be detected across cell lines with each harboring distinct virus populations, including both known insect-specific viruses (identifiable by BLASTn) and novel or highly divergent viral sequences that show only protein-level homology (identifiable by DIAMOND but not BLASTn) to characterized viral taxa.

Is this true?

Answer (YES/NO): NO